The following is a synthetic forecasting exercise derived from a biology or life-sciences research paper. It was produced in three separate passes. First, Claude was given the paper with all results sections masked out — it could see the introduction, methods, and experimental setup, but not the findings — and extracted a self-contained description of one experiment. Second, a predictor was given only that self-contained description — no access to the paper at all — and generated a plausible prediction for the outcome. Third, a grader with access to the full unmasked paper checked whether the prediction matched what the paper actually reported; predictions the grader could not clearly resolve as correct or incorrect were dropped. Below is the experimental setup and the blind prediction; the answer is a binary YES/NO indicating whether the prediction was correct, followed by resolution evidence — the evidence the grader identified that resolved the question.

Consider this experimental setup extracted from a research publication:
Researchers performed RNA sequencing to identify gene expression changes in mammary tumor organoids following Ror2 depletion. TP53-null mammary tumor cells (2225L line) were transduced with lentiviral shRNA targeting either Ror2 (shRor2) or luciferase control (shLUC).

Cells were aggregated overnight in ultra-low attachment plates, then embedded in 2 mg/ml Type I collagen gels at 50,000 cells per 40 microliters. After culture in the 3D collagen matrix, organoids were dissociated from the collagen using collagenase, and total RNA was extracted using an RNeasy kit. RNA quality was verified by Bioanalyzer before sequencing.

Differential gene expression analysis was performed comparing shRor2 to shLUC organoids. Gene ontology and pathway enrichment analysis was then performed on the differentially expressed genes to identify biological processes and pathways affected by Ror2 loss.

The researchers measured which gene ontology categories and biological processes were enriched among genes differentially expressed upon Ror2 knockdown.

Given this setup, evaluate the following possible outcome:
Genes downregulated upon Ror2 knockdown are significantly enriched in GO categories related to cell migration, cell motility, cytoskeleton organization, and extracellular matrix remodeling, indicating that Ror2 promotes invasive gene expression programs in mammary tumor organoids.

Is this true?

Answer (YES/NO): NO